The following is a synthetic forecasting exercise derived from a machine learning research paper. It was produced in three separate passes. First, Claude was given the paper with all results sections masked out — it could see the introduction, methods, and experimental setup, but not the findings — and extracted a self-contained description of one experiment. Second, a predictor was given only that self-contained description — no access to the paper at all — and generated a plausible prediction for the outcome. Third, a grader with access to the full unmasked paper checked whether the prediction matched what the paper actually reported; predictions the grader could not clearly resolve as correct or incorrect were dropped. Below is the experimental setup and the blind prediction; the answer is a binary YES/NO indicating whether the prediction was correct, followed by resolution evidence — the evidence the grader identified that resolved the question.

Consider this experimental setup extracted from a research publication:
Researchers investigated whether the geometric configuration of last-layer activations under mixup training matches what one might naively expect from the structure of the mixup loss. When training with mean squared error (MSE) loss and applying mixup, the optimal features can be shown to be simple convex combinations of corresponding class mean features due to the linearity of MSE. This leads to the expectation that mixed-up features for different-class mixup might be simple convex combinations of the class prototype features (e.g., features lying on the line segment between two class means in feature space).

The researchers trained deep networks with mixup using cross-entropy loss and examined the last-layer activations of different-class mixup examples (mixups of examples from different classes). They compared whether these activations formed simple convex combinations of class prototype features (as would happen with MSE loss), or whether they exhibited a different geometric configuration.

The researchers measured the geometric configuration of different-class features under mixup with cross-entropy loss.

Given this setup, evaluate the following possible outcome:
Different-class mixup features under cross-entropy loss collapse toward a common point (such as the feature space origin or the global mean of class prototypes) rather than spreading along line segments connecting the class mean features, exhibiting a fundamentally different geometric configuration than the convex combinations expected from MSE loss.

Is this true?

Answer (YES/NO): NO